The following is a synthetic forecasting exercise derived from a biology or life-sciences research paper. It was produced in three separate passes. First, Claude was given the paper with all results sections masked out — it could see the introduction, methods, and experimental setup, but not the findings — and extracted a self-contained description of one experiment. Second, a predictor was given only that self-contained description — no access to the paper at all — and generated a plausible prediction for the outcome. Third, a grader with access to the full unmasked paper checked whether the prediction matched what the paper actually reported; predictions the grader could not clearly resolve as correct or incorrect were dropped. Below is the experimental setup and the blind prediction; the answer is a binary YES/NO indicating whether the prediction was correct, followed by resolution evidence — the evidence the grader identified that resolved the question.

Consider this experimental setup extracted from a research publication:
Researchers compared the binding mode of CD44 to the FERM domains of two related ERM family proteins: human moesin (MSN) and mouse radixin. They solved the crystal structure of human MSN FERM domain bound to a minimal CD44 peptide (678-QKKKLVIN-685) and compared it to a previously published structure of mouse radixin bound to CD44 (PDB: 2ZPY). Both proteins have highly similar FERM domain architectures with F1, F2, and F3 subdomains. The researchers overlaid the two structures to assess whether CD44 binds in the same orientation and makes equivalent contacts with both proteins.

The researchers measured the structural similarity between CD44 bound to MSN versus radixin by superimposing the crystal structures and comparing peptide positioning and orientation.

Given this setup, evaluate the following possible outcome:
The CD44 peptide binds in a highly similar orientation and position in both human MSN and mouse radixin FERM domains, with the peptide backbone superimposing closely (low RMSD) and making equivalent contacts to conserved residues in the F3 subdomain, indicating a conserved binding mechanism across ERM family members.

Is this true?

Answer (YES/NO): NO